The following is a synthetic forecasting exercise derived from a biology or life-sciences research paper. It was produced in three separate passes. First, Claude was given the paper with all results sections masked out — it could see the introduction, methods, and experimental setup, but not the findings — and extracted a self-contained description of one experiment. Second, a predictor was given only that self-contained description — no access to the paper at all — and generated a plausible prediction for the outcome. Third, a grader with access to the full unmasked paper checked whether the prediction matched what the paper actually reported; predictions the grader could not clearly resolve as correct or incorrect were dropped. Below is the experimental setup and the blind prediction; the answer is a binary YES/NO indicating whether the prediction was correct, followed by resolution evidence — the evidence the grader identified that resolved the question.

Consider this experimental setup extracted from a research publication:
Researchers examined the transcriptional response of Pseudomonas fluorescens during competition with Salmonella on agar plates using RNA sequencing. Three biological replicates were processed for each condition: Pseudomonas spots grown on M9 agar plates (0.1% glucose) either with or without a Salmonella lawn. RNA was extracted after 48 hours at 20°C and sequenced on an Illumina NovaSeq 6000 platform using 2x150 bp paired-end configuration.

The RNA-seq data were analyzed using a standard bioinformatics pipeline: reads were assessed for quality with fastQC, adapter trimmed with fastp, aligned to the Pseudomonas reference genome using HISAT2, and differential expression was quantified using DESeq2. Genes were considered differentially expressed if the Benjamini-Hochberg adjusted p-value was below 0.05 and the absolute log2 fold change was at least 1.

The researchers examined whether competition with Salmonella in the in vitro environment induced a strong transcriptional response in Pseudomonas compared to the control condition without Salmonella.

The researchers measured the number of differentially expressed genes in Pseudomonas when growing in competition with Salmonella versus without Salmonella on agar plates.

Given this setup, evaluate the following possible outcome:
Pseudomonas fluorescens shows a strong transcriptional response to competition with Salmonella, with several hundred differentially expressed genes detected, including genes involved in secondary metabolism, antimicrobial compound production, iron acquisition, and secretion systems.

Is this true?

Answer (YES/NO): YES